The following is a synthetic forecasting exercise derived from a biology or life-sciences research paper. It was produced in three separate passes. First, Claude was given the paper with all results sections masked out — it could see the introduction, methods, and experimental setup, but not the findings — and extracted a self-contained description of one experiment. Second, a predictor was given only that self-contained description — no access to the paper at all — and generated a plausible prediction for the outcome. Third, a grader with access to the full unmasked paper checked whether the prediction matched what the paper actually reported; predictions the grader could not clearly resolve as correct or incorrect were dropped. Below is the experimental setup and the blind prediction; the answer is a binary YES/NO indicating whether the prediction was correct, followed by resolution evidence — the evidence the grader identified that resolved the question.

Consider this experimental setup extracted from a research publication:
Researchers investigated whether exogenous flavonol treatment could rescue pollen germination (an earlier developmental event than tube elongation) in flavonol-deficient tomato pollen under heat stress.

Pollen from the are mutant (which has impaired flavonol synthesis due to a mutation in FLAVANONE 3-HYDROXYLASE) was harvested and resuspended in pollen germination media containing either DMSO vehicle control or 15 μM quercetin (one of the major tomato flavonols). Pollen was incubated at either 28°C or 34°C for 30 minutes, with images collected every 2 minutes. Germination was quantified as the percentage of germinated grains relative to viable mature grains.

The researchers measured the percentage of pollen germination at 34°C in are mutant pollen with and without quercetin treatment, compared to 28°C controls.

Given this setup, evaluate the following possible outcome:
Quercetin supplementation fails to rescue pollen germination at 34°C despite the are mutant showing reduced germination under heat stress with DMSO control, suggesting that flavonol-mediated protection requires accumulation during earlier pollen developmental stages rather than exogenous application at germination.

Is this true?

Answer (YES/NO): NO